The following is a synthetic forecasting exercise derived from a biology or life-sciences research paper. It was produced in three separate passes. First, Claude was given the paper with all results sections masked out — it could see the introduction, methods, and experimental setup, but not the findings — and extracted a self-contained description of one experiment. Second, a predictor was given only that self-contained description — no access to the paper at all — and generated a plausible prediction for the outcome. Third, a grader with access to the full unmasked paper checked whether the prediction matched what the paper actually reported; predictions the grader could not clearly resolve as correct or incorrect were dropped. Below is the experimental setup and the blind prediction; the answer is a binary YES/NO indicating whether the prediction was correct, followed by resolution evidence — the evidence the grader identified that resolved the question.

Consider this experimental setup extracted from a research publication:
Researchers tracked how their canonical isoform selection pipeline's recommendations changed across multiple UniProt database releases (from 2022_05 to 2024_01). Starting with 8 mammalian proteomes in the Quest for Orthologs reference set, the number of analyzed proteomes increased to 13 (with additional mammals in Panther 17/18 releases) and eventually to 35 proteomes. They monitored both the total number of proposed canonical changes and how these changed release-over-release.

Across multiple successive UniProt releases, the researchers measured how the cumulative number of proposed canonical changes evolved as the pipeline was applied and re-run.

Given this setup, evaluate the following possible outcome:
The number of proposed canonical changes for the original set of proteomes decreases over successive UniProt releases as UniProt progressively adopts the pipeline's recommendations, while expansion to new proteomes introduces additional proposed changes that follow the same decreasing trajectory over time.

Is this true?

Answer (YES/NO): NO